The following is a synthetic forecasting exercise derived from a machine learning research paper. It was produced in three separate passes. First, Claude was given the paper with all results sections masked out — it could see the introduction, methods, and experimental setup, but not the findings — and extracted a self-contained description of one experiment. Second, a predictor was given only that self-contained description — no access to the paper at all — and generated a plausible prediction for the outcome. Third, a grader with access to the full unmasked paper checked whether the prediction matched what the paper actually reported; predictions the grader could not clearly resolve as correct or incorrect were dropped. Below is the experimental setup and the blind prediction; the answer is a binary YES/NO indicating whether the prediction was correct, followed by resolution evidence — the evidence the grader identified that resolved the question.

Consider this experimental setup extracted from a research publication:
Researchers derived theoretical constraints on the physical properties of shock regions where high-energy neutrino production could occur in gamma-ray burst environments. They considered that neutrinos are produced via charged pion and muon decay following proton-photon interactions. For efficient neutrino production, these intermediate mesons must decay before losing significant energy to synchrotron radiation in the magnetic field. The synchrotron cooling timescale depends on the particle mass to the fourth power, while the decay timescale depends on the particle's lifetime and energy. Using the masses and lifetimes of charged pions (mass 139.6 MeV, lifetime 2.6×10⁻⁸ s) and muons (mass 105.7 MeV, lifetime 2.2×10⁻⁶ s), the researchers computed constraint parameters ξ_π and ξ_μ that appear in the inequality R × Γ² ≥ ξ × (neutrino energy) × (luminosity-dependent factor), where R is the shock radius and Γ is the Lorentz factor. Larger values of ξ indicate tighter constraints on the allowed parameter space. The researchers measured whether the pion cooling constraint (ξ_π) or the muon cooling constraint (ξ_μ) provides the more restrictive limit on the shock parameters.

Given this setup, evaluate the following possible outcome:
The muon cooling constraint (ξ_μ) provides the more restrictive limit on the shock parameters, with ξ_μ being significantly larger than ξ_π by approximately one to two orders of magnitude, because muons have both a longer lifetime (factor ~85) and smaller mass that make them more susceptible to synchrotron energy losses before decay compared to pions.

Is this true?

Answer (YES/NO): YES